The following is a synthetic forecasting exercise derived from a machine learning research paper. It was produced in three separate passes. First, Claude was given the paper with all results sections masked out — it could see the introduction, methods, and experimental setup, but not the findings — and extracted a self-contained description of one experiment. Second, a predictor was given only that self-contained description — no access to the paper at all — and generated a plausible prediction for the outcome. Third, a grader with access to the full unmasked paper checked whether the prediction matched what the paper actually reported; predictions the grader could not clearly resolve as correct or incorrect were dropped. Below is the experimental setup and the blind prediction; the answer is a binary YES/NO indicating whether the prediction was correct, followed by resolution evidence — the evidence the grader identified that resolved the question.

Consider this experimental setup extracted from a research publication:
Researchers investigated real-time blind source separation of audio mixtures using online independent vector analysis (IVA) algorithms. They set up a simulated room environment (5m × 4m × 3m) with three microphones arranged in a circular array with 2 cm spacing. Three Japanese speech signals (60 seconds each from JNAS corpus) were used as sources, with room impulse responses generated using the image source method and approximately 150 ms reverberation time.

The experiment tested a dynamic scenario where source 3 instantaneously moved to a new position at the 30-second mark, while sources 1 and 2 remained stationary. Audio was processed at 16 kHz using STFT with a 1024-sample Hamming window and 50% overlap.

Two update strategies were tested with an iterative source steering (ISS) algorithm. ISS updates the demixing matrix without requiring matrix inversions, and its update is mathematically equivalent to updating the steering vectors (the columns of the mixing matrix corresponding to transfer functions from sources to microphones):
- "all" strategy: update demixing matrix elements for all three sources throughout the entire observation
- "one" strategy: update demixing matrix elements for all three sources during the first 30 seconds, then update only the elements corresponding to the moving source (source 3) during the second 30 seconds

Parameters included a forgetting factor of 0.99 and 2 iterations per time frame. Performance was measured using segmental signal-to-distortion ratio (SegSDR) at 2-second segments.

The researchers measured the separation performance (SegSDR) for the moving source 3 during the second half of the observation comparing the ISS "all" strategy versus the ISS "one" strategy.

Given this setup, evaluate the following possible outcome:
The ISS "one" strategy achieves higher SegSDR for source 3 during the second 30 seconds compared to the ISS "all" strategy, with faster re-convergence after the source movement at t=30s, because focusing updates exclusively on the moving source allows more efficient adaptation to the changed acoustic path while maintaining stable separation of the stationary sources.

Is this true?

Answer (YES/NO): NO